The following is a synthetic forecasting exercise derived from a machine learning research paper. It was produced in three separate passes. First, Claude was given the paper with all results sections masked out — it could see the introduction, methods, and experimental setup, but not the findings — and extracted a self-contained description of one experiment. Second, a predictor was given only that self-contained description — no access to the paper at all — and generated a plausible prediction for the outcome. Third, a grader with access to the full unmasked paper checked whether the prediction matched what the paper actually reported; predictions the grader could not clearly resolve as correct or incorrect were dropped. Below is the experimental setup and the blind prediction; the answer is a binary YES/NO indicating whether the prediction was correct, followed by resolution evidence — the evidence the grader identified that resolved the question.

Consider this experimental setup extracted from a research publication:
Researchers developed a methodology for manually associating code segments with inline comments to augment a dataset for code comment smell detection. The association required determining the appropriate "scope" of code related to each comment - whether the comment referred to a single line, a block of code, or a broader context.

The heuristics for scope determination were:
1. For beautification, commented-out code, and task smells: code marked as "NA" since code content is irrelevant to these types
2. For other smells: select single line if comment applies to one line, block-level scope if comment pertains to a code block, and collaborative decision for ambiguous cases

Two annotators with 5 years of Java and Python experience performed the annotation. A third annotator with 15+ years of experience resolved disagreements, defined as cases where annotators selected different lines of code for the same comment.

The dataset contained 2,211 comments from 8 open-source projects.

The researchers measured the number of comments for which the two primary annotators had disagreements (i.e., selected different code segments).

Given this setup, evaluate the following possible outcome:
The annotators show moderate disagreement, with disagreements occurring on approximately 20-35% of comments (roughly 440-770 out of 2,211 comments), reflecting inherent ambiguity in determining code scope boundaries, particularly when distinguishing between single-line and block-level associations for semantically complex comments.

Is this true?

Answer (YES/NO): NO